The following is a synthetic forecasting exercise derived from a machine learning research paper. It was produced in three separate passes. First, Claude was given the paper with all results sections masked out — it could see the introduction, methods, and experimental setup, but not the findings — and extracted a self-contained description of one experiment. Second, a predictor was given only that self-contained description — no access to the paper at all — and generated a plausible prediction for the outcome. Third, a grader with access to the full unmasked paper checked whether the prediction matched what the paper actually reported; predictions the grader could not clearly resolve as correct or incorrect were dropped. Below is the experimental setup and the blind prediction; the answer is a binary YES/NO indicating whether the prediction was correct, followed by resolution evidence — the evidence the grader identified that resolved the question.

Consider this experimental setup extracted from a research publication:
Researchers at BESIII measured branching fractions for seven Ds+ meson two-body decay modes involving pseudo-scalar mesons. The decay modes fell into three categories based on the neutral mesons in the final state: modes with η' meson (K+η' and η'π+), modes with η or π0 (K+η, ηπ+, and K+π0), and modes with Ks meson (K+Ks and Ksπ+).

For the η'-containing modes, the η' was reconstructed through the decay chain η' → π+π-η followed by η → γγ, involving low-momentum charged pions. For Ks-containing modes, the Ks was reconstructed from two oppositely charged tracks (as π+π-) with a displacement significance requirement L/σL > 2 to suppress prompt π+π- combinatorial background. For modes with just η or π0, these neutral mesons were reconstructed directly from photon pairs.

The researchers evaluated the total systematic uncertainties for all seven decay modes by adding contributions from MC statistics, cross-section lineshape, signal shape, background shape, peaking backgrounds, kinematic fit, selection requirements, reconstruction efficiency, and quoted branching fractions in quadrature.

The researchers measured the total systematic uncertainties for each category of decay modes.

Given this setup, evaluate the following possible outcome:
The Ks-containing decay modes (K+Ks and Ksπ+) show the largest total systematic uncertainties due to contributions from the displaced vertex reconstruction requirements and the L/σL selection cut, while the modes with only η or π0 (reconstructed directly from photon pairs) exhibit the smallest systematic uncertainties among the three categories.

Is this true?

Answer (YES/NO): NO